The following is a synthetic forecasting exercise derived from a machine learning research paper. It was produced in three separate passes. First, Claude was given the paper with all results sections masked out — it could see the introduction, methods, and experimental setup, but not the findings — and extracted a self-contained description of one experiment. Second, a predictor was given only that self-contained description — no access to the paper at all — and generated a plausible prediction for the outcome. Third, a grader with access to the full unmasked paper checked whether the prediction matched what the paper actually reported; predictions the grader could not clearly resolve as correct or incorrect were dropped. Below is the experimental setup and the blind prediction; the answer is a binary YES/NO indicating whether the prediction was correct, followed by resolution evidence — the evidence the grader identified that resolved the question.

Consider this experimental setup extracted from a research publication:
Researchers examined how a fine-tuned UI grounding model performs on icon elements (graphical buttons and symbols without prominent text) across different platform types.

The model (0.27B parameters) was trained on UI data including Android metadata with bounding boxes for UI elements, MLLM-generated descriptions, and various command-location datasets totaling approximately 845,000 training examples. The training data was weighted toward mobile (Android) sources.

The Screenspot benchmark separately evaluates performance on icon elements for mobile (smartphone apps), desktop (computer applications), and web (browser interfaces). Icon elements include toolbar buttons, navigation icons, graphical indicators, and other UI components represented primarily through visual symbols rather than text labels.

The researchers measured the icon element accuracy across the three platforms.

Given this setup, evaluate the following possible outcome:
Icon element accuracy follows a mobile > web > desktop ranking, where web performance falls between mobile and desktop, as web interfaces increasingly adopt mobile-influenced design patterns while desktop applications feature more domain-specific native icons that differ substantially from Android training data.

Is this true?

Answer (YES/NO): YES